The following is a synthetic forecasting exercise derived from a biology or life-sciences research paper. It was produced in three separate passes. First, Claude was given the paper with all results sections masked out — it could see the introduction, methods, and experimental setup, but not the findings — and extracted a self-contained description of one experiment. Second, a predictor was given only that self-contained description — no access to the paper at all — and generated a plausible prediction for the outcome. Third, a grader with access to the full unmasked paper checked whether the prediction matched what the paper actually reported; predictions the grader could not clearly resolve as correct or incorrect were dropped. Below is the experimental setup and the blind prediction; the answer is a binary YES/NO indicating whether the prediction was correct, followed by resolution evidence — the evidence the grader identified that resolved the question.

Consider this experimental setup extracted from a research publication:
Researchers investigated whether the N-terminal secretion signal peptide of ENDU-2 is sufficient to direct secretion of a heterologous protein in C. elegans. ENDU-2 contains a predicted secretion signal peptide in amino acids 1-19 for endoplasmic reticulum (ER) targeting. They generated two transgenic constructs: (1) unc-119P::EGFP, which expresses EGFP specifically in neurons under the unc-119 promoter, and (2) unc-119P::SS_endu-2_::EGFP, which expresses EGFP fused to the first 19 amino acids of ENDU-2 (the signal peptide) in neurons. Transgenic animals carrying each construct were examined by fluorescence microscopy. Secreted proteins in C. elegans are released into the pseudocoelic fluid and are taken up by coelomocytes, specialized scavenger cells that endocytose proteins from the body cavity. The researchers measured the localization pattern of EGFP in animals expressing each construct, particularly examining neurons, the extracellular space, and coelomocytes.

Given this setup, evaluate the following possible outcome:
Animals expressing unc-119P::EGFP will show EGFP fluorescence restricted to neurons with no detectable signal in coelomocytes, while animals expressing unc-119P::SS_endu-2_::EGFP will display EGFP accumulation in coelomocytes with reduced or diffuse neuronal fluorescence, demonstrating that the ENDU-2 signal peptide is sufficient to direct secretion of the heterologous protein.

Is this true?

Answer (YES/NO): YES